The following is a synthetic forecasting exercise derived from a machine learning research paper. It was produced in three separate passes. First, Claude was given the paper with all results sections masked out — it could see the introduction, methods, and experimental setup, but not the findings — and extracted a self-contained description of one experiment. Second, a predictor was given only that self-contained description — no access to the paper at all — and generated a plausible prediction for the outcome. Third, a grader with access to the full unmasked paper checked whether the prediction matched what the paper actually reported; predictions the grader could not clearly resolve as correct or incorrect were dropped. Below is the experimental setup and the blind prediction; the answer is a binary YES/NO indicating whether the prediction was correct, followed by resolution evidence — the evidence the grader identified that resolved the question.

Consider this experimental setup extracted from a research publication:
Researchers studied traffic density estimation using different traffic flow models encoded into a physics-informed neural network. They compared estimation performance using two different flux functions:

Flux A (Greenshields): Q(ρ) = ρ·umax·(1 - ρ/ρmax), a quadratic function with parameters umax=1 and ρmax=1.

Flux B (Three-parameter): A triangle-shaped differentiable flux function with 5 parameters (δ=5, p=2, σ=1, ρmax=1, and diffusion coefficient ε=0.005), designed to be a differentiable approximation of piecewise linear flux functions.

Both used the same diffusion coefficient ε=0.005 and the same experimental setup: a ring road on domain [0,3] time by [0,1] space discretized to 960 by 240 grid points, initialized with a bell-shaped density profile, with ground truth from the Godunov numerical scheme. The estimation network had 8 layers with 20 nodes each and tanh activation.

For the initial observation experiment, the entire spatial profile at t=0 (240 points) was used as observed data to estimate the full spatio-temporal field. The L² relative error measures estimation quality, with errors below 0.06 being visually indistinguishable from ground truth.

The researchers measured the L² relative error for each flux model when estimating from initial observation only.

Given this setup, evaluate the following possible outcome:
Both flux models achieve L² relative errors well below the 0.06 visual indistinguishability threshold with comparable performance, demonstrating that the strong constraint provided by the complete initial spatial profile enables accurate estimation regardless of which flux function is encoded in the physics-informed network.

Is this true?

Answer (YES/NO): YES